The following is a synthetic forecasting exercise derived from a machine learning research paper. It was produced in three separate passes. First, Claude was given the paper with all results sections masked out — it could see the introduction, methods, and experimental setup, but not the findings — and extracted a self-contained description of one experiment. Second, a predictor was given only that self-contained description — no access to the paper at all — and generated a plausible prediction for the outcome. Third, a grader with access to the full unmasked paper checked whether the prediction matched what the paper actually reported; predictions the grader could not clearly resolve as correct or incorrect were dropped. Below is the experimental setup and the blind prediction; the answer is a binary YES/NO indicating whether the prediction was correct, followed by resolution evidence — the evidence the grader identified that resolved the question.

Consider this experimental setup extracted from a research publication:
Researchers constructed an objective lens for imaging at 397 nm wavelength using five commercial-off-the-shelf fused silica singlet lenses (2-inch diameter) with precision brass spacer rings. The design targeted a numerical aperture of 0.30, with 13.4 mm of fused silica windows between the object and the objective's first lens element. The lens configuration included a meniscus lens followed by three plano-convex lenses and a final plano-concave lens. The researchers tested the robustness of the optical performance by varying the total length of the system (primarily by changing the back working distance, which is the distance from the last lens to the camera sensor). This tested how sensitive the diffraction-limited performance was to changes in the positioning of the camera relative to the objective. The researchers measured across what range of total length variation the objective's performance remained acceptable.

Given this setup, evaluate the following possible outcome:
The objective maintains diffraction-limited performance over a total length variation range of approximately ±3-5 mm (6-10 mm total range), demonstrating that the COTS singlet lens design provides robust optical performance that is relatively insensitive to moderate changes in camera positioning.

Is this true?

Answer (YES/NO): NO